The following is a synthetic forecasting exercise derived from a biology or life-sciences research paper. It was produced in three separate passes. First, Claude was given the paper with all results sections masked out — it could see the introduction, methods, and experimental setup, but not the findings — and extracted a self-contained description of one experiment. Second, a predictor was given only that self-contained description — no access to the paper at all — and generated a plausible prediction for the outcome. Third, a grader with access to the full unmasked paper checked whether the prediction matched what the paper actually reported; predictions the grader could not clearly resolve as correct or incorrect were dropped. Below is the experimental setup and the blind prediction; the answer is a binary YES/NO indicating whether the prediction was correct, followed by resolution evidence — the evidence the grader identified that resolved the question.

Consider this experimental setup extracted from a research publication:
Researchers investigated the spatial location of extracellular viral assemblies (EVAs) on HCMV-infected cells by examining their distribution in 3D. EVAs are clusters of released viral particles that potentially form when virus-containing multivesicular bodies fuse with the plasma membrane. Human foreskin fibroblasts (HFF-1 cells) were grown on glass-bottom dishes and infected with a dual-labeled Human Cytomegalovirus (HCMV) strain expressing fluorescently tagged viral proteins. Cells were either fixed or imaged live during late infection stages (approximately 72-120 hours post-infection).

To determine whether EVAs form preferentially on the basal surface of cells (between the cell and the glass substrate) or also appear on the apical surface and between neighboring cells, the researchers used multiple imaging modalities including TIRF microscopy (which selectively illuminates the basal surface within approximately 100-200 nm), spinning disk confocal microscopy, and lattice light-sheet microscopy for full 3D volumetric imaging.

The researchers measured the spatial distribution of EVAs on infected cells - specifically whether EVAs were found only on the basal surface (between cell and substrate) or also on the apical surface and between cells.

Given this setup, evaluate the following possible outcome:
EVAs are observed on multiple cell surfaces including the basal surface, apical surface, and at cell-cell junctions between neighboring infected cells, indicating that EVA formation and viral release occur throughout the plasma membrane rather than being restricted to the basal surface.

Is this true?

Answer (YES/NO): YES